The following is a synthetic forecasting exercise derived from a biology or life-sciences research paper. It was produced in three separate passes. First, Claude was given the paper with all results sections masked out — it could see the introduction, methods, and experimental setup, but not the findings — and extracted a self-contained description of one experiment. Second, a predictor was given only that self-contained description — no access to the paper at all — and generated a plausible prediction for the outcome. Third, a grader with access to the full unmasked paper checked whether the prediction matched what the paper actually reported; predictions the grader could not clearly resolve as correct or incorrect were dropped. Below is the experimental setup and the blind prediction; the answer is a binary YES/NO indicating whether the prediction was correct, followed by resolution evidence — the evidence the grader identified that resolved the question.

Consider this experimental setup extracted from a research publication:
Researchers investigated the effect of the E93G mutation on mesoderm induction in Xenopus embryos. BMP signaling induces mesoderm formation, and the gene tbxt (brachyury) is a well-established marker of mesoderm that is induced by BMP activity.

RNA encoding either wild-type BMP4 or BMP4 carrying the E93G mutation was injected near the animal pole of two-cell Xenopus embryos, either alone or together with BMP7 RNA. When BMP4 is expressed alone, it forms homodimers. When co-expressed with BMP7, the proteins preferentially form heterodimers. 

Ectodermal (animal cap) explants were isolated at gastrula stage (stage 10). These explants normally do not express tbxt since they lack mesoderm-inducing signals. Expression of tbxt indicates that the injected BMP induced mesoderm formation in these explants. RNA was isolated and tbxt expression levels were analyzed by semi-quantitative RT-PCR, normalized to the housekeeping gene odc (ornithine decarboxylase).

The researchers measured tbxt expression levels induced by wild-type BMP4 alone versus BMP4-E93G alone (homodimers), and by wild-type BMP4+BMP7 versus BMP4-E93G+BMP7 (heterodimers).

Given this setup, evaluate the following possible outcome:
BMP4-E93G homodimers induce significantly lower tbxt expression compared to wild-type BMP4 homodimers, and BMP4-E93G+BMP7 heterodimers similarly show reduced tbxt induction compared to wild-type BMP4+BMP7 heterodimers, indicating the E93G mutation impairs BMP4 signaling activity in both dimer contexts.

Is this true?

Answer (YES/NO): NO